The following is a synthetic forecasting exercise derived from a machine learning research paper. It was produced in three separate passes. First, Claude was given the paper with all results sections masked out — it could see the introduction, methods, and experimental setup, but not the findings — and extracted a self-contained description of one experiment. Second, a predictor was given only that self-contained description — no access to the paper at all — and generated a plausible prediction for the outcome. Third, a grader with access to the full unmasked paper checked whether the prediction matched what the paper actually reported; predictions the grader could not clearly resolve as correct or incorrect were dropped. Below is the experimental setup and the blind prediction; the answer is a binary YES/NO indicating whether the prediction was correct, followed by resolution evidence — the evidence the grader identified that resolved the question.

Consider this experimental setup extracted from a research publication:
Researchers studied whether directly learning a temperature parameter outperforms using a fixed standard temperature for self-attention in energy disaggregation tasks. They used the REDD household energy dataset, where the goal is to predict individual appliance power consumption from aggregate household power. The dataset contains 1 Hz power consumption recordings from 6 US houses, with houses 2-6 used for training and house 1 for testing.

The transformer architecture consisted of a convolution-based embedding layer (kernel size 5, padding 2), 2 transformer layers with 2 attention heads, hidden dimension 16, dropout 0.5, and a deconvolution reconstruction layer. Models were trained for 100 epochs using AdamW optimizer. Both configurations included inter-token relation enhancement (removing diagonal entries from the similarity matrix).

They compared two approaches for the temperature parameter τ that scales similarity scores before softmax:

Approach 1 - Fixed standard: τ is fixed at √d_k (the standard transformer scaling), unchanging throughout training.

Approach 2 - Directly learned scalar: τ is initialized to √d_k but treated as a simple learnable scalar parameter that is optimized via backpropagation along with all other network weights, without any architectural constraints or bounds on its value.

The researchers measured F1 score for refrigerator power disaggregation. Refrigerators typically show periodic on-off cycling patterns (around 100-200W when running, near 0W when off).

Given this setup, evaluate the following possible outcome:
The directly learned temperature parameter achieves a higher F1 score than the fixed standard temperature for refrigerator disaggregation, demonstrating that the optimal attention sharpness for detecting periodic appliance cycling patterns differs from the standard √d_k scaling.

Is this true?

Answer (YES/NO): NO